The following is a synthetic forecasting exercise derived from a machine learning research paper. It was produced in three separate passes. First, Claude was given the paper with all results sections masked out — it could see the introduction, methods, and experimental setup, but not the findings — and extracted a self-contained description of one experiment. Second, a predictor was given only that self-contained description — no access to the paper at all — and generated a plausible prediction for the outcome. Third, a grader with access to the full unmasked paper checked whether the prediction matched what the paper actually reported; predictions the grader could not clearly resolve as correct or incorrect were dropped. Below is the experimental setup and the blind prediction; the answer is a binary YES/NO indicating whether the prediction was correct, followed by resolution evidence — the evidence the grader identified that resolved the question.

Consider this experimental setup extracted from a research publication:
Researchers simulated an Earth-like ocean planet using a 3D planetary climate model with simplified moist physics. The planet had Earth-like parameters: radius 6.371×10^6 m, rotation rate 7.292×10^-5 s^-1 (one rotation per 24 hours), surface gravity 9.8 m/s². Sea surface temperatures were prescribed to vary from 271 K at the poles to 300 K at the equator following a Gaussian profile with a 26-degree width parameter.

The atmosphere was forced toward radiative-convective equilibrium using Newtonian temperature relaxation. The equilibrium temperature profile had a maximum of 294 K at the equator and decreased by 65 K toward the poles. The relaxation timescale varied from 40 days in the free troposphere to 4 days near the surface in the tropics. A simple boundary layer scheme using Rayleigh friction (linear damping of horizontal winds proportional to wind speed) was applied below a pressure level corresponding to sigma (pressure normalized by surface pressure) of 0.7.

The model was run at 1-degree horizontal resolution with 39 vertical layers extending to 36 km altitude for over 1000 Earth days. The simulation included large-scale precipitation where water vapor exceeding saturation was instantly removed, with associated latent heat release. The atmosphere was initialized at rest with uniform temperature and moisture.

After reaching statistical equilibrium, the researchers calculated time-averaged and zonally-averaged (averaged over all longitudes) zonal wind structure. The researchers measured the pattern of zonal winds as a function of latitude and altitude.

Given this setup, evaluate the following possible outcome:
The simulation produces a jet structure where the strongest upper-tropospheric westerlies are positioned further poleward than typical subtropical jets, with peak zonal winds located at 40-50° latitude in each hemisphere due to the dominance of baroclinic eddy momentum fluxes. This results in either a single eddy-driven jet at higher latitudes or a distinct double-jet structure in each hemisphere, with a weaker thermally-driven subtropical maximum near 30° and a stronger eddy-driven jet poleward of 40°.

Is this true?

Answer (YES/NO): NO